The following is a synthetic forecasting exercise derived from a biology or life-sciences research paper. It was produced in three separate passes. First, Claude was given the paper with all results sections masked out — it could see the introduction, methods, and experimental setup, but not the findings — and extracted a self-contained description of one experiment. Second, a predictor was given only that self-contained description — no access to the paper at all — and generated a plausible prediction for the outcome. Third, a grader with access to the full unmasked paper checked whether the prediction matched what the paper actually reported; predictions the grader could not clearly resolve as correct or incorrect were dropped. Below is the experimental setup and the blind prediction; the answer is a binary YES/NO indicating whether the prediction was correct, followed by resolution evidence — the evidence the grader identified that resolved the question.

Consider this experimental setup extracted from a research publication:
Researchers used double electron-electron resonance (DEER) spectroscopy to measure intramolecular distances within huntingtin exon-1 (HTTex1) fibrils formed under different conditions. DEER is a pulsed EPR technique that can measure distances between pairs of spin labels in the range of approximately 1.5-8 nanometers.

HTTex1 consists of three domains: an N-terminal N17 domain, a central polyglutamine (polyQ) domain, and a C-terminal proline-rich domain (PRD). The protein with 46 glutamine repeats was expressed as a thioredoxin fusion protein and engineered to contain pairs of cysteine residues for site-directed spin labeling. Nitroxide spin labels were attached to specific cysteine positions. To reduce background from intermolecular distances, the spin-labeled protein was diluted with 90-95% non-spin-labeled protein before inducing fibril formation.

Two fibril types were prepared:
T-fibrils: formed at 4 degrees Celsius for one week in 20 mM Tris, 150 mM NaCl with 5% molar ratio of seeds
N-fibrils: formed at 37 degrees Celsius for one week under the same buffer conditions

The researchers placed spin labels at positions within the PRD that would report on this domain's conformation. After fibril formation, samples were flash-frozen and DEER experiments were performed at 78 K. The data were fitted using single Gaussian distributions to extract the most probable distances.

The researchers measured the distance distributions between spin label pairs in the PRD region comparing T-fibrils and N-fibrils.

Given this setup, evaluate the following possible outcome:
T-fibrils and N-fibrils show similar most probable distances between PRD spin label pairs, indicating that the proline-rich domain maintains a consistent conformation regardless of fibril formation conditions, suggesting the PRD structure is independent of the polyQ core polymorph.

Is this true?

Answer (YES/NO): YES